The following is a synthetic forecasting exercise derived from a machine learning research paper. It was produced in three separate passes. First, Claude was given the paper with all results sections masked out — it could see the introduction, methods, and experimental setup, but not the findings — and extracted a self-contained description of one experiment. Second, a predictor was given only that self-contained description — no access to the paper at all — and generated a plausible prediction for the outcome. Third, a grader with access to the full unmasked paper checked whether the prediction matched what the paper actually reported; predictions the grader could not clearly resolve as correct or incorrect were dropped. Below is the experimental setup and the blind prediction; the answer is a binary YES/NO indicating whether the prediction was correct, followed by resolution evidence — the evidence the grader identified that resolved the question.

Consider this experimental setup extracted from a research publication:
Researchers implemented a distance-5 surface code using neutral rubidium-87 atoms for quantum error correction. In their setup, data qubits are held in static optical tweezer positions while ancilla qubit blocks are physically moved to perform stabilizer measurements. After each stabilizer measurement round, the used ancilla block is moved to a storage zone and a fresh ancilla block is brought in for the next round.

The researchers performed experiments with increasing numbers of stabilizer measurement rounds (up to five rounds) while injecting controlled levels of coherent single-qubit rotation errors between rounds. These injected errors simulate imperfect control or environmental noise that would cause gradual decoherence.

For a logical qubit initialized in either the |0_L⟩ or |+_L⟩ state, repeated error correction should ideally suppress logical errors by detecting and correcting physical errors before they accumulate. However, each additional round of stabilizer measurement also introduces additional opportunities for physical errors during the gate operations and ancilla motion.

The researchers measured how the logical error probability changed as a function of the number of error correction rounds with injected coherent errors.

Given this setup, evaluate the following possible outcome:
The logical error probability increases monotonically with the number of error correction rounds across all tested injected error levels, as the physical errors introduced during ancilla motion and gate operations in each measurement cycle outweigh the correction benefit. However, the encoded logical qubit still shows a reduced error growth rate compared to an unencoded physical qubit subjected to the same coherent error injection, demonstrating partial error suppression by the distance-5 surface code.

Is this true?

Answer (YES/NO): NO